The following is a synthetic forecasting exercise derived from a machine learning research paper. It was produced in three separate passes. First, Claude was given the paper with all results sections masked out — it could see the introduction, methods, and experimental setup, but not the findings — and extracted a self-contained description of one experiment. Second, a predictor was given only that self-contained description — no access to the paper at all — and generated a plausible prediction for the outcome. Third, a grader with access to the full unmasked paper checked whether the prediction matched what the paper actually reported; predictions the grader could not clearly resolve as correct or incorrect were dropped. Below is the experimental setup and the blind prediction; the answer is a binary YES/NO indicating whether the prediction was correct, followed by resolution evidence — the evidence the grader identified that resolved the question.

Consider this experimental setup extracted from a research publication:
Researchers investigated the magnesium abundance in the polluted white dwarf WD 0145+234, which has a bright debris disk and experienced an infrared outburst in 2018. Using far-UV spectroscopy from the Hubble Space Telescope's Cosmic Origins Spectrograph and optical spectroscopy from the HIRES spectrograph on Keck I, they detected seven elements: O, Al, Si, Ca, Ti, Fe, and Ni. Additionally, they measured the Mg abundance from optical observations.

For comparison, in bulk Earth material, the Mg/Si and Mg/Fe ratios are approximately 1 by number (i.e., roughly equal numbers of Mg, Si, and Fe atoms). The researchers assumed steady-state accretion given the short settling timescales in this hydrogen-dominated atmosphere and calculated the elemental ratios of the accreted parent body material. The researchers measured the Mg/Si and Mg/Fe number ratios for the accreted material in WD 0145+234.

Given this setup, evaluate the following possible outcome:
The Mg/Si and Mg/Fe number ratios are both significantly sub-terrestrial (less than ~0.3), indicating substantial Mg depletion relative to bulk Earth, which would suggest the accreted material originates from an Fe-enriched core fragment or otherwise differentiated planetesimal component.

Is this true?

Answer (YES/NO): NO